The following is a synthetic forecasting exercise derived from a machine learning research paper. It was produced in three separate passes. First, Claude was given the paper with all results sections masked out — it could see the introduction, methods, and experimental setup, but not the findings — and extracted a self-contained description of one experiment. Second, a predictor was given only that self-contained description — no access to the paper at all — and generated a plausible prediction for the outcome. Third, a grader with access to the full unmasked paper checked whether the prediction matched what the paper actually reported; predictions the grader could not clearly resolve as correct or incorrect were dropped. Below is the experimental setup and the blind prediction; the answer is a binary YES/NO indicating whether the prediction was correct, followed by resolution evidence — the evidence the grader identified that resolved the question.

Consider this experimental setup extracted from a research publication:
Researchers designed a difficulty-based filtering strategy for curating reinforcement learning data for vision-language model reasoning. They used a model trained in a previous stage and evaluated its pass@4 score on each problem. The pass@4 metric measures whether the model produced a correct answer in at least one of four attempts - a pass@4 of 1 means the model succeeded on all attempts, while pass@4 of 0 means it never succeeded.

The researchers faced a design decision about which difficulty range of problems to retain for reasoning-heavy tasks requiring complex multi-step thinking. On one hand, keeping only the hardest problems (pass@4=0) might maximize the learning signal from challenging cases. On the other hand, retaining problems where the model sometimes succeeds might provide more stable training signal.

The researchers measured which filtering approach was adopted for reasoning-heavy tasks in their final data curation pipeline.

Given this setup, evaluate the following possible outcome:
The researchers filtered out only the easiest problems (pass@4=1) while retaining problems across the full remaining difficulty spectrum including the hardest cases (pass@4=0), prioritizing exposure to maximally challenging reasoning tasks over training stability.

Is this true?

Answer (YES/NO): NO